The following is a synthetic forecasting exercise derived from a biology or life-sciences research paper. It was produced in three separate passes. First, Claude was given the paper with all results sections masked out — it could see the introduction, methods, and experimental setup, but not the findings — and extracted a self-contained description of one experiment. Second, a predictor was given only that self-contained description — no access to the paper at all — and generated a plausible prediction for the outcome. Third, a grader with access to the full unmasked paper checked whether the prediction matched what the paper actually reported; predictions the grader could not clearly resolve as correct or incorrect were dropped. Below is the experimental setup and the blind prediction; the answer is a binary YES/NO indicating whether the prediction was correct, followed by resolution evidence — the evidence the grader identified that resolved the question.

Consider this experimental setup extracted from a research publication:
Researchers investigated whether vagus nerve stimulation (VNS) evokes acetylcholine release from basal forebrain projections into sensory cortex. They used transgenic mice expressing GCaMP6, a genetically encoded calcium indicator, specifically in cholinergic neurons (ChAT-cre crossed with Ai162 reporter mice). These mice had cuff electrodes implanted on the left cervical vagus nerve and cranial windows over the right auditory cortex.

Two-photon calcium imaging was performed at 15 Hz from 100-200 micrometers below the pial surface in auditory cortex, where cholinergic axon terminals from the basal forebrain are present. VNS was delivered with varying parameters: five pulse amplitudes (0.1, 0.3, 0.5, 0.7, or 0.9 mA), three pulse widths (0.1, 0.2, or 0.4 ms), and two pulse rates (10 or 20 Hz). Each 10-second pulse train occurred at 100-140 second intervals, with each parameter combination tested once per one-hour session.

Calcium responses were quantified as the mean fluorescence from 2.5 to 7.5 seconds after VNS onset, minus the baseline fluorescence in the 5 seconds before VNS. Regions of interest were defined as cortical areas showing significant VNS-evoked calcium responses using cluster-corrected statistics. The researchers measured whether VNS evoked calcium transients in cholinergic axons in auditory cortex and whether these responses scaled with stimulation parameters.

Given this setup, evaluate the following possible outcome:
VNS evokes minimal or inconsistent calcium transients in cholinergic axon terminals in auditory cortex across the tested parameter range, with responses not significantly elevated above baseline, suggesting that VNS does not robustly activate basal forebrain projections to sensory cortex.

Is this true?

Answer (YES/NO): NO